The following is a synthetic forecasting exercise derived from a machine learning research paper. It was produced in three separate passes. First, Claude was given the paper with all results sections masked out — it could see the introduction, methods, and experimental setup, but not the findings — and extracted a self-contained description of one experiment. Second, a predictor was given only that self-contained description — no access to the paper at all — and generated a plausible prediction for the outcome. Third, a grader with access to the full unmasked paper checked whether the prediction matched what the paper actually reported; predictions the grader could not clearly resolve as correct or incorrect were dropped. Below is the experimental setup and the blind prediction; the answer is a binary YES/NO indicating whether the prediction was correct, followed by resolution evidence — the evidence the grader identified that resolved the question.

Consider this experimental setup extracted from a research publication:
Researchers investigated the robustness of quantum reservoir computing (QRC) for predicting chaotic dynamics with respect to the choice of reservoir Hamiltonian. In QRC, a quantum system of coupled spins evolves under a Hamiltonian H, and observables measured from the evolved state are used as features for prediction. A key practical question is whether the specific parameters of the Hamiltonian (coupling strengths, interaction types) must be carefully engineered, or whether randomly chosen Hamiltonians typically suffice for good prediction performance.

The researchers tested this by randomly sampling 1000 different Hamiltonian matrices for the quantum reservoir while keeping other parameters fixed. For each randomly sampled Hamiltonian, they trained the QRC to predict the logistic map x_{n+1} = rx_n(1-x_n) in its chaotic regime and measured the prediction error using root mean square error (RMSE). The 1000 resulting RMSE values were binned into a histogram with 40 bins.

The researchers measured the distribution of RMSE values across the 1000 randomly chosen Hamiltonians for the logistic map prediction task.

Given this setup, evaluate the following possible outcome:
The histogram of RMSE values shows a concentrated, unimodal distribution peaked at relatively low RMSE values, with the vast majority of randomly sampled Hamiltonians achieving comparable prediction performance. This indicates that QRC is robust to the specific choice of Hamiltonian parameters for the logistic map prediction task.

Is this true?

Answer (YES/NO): YES